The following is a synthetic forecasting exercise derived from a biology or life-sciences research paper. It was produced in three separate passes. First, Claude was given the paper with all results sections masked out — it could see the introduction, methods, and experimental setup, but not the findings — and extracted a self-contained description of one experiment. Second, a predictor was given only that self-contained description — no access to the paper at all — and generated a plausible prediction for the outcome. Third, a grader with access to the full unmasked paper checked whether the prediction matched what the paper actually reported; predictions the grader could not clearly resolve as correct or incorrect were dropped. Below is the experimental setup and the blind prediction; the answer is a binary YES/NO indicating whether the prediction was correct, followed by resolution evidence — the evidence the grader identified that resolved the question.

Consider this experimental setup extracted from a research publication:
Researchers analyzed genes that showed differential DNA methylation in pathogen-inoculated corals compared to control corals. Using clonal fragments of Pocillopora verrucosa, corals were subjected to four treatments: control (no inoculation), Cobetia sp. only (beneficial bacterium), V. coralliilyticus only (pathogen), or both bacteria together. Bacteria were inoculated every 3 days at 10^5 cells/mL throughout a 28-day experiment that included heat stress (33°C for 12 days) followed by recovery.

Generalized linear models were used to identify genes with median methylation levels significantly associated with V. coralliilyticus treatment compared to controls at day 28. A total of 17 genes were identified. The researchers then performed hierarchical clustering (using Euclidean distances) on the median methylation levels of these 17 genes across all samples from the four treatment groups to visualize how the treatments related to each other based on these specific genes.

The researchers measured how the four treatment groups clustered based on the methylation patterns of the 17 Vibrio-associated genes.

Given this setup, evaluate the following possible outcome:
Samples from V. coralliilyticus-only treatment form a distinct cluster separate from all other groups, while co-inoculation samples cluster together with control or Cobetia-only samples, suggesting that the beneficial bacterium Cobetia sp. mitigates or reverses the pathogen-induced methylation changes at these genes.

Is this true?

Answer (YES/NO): YES